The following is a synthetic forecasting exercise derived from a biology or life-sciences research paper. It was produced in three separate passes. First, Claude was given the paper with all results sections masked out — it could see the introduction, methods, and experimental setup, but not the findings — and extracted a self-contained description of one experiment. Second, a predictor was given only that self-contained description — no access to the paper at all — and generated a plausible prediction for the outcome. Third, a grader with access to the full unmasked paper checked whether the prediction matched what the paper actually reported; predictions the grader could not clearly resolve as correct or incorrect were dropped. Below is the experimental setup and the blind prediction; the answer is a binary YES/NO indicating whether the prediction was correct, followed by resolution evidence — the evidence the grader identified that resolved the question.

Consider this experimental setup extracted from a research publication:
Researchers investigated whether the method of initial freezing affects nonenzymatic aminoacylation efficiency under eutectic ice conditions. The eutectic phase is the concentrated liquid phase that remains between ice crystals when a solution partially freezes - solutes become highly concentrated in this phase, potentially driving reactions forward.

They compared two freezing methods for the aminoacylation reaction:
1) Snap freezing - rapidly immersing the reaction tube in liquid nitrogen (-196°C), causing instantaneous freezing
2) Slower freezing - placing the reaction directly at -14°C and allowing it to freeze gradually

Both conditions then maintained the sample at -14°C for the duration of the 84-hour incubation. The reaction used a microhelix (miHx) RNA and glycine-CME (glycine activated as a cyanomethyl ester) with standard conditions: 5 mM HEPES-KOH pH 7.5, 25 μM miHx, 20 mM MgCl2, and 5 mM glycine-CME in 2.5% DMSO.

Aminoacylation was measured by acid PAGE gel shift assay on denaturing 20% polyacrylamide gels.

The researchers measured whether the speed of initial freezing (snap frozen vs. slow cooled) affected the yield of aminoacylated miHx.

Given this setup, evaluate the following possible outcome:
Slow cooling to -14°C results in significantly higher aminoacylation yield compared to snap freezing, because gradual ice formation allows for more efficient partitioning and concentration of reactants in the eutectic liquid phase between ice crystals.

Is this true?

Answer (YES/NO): NO